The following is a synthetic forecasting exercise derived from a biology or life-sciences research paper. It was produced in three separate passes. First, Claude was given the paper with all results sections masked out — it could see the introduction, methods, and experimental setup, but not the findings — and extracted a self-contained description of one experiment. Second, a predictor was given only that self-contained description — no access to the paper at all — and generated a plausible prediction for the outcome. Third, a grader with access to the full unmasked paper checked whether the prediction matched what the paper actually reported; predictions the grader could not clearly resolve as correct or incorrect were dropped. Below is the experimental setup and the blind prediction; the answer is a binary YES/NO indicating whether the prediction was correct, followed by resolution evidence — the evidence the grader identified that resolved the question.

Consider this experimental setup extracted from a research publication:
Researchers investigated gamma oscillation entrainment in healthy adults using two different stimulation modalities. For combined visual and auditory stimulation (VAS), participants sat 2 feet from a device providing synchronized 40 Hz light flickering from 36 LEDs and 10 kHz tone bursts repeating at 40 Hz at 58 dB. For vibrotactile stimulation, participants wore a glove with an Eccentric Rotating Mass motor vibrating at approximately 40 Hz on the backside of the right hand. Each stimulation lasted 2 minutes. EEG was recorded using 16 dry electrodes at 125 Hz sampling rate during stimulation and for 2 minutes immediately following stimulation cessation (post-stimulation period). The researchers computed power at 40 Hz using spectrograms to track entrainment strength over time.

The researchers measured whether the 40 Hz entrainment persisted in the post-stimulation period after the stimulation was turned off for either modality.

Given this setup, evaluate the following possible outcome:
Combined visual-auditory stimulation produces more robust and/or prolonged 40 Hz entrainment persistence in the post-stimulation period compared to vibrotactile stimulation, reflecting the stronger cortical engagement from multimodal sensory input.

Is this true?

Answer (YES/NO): NO